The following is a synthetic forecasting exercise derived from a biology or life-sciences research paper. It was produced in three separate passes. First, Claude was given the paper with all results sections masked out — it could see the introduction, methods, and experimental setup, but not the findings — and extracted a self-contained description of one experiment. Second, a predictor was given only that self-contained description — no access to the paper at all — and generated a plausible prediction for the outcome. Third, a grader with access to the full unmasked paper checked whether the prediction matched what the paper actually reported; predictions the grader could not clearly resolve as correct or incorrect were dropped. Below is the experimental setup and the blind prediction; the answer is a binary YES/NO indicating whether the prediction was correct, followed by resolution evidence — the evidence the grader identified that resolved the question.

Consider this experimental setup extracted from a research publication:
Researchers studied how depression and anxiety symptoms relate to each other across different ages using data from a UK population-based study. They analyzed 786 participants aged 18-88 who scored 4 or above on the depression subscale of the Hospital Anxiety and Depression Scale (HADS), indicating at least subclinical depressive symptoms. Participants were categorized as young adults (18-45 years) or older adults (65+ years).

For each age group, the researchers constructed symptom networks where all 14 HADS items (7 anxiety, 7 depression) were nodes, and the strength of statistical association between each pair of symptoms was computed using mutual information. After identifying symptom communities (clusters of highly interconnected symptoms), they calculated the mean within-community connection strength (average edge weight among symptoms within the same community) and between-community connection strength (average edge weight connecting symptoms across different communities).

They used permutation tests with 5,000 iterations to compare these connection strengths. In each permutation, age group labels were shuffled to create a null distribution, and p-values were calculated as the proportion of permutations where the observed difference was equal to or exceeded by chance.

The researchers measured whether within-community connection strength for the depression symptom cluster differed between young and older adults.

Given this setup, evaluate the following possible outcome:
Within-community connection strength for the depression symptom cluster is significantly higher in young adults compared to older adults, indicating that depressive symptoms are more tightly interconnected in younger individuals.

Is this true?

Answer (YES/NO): YES